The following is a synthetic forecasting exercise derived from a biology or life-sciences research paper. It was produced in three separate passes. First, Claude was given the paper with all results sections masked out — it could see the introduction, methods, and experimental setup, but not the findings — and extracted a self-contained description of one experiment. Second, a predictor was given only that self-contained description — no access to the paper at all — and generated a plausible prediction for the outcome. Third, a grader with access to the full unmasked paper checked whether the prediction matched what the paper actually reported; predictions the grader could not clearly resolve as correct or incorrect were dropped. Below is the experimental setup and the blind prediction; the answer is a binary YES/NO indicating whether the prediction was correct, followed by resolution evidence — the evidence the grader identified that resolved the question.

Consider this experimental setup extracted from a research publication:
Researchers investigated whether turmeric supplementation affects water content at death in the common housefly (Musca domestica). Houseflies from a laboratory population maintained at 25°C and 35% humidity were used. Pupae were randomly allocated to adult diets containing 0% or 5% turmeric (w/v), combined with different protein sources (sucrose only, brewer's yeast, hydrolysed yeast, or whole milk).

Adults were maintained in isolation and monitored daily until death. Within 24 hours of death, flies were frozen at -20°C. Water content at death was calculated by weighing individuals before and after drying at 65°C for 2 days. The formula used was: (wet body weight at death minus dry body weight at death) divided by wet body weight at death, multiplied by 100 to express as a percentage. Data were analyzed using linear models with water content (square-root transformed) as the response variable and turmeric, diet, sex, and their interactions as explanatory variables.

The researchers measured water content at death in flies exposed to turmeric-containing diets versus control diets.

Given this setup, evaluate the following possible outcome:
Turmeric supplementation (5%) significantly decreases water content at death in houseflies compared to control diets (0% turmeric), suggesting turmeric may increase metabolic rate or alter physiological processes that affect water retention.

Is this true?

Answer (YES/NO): NO